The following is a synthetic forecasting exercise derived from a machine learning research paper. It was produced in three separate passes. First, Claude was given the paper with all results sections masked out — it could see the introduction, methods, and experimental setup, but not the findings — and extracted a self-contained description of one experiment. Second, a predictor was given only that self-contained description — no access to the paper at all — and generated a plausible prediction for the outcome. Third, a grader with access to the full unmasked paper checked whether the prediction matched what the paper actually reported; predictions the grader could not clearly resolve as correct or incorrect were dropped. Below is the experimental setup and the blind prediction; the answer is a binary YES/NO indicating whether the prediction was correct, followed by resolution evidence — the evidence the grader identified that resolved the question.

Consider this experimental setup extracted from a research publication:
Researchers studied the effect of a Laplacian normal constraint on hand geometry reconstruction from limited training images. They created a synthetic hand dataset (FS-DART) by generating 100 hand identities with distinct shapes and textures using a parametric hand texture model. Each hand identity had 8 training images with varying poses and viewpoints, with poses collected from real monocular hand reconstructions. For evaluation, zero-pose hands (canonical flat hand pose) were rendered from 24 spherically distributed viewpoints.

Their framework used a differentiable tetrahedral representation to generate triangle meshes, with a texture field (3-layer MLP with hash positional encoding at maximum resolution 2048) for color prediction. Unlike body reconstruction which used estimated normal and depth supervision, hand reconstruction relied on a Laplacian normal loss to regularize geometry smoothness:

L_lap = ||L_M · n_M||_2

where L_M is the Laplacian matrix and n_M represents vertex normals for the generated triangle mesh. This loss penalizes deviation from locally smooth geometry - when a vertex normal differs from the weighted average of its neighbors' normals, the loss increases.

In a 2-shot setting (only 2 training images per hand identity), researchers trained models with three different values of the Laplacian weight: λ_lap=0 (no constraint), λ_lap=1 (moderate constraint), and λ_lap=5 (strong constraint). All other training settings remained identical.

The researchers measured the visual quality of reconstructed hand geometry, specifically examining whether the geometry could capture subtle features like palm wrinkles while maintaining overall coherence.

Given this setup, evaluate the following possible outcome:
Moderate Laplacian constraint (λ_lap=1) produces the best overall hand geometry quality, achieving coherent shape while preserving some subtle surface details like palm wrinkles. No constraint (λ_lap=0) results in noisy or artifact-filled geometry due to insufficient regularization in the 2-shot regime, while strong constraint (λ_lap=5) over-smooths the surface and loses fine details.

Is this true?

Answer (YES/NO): YES